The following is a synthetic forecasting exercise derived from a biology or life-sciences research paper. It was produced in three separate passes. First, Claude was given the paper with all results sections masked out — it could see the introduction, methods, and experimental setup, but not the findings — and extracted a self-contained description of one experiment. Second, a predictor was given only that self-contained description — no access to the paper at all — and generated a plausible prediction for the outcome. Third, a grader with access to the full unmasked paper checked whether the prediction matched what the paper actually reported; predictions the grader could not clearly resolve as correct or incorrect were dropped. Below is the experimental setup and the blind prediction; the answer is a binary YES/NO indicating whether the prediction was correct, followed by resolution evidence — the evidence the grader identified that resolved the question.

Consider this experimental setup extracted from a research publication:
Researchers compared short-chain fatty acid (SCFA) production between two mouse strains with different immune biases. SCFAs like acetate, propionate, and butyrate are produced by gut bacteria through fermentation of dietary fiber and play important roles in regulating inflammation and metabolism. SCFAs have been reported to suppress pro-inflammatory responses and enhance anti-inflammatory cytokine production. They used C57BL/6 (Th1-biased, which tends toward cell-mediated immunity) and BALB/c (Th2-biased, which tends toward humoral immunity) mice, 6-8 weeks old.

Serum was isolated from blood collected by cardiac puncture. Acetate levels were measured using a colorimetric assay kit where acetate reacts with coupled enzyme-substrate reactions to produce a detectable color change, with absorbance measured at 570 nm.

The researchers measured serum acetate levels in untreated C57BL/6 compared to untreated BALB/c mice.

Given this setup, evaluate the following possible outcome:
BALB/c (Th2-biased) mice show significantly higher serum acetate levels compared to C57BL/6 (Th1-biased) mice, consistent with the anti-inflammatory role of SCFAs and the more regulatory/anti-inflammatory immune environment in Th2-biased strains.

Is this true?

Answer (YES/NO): NO